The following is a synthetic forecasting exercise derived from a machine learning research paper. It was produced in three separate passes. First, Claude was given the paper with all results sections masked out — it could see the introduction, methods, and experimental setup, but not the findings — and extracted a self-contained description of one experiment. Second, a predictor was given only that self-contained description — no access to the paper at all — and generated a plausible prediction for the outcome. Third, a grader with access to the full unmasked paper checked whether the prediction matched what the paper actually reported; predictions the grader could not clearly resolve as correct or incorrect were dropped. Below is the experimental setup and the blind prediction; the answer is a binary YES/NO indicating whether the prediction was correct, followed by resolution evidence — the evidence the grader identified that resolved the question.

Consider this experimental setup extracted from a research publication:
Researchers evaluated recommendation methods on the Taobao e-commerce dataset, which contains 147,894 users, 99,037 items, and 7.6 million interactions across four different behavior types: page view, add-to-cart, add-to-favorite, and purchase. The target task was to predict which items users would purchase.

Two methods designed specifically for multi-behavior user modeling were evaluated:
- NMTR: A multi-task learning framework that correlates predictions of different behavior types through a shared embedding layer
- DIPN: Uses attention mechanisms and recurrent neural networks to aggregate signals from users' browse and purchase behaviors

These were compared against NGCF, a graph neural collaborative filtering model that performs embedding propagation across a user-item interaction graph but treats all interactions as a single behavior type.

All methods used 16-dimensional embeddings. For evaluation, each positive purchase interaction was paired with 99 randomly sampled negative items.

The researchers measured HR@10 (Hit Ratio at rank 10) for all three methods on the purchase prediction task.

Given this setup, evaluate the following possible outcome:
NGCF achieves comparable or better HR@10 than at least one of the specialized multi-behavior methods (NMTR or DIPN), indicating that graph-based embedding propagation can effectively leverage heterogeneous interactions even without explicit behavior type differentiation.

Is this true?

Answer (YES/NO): NO